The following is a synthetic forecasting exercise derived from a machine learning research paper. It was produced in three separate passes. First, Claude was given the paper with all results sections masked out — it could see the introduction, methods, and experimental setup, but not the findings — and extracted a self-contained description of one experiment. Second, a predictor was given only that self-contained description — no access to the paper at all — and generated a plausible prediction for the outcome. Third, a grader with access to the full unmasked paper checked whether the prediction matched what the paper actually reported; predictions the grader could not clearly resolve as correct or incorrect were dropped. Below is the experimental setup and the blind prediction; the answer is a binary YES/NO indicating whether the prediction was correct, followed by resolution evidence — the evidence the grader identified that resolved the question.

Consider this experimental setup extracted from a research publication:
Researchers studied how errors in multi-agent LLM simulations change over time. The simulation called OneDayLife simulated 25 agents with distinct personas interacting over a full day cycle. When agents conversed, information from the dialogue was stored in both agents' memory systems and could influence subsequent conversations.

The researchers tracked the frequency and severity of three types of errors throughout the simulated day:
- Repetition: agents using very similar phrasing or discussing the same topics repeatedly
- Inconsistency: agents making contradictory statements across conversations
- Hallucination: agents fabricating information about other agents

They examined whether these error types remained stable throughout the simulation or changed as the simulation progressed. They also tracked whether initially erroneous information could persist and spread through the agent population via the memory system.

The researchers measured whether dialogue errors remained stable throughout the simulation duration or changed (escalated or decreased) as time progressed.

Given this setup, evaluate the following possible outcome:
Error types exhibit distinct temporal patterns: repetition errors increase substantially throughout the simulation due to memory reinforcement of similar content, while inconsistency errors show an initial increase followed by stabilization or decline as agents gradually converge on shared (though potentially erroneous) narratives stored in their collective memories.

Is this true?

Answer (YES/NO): NO